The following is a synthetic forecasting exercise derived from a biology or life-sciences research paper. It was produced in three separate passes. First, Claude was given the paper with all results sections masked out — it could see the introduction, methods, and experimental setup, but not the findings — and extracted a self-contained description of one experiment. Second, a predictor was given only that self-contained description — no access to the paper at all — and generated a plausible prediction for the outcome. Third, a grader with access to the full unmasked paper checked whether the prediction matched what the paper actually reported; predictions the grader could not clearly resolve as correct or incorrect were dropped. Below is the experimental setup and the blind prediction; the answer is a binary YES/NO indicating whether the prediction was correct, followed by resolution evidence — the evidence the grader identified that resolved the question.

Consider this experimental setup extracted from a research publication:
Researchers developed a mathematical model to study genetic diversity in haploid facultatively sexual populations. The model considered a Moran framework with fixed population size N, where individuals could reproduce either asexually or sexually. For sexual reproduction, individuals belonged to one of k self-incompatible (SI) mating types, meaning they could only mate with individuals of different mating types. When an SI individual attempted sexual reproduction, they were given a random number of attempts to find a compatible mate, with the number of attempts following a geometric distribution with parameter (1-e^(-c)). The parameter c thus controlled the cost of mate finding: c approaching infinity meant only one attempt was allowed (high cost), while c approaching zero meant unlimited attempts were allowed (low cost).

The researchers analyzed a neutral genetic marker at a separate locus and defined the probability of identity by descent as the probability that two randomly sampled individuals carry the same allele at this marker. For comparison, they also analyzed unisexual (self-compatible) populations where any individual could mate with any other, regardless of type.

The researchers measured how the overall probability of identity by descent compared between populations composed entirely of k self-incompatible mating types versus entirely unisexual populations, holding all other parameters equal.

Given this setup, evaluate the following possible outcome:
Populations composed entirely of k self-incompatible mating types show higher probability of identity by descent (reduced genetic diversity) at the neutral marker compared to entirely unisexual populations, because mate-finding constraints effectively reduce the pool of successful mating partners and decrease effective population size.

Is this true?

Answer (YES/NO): NO